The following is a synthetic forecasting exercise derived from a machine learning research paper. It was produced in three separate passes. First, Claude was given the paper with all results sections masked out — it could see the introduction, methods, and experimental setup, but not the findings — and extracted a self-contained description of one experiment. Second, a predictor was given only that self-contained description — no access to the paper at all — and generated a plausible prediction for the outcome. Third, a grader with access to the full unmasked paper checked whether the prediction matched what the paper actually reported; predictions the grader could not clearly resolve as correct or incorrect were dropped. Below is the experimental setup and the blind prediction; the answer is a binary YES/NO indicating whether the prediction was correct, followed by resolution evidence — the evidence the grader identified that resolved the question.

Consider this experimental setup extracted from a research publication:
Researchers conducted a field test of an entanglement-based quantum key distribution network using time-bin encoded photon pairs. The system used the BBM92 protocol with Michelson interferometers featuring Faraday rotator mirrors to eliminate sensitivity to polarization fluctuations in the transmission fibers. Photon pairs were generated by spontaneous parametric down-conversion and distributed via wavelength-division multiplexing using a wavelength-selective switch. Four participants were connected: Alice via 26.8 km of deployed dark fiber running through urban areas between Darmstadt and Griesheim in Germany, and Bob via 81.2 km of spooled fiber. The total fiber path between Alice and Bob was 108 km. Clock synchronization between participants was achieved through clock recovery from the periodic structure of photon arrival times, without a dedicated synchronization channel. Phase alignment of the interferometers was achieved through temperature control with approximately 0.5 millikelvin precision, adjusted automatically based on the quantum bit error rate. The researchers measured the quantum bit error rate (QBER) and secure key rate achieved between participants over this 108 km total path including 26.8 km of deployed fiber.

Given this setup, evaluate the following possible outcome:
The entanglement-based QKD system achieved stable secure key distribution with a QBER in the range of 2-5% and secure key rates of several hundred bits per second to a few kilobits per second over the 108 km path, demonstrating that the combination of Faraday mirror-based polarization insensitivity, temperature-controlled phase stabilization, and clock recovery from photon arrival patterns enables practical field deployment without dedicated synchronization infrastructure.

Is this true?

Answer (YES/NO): NO